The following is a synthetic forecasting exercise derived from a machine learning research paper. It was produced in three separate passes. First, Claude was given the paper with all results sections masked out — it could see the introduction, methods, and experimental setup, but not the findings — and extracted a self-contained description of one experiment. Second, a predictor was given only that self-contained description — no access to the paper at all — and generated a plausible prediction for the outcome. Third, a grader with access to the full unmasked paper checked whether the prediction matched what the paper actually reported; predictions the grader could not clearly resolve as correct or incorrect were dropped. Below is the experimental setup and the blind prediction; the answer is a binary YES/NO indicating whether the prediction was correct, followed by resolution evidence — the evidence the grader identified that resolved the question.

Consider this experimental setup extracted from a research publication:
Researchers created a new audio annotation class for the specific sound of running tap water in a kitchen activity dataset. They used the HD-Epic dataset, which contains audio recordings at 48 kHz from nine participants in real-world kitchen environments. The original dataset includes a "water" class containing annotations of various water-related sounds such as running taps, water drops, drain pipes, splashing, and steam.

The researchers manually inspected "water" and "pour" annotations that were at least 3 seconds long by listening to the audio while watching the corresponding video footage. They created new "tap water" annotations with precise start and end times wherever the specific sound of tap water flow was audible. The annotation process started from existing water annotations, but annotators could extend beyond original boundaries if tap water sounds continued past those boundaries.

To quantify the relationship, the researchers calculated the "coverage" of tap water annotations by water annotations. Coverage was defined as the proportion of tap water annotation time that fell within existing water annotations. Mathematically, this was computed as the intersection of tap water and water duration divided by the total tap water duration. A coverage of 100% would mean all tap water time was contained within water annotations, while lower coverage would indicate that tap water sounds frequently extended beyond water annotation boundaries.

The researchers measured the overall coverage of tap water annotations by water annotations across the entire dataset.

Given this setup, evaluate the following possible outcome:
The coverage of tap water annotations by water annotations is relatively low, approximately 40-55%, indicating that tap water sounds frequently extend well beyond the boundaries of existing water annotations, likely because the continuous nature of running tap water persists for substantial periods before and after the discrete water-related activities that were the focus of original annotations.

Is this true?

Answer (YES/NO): NO